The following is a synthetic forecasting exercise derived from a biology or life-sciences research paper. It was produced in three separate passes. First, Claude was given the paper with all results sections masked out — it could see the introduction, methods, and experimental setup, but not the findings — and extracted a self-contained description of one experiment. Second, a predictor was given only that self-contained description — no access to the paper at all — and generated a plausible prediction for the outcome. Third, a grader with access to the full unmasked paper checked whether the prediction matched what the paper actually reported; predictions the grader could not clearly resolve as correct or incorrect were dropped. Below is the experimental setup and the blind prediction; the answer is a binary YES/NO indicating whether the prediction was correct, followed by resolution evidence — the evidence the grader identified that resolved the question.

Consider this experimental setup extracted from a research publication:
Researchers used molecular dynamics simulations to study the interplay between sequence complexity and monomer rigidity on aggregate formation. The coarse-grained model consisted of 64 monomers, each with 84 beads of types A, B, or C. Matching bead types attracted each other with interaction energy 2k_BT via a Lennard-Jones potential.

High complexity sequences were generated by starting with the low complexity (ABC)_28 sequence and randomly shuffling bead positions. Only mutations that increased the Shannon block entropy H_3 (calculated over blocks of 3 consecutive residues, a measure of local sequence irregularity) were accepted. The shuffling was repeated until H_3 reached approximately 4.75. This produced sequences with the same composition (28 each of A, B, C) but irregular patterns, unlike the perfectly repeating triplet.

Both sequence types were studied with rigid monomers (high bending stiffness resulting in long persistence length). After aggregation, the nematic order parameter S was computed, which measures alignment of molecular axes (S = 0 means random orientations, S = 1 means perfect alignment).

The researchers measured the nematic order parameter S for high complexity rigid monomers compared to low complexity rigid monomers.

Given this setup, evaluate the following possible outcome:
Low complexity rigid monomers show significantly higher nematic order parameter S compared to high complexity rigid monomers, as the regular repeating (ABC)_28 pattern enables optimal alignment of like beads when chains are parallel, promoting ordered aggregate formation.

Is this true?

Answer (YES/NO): YES